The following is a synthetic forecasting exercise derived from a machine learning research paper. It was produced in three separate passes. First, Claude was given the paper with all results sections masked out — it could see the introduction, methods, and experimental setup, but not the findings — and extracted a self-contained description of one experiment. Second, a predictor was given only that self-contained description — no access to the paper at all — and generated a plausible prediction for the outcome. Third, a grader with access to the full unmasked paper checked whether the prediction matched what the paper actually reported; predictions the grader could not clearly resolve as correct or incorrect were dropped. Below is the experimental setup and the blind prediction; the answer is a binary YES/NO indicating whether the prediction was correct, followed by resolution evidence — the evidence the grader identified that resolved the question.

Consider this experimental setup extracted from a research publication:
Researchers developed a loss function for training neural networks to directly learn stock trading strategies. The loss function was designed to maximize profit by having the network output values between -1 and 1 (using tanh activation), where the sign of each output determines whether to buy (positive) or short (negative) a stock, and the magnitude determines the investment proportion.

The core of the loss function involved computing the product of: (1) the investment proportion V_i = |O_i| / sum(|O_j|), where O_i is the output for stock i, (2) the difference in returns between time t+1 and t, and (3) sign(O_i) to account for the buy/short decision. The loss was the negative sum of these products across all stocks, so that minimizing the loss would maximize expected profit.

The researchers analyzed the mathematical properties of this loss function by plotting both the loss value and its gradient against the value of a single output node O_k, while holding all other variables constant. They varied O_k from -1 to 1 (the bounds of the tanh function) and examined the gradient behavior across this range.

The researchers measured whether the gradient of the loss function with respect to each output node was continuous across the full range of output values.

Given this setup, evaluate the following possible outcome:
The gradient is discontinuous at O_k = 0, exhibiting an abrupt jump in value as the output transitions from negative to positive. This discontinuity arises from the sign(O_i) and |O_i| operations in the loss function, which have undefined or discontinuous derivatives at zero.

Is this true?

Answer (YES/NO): YES